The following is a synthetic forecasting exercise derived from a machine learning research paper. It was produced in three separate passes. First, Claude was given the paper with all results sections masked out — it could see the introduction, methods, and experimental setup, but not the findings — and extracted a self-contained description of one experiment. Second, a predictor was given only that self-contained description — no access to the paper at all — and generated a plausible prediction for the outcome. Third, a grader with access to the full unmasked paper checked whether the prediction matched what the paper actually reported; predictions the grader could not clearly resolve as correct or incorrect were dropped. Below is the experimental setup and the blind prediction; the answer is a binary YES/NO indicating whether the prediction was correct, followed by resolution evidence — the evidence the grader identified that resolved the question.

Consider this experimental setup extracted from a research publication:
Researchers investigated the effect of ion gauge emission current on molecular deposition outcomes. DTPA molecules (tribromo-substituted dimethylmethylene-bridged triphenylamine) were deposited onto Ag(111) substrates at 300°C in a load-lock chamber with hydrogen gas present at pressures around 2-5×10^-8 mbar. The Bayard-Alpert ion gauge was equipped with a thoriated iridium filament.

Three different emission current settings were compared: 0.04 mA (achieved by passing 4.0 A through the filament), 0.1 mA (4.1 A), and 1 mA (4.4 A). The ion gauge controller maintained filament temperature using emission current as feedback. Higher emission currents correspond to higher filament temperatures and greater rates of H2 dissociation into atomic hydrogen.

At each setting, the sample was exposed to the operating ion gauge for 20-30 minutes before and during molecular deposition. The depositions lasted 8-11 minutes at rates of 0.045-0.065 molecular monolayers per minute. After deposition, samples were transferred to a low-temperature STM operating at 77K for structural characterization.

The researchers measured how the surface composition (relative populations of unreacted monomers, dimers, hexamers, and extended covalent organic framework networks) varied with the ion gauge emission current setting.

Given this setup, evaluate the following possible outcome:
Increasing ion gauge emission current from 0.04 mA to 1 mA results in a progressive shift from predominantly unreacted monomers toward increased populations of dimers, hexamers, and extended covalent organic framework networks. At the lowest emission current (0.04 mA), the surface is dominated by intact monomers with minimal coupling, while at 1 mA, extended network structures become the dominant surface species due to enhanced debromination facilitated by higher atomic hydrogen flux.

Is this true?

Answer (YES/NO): NO